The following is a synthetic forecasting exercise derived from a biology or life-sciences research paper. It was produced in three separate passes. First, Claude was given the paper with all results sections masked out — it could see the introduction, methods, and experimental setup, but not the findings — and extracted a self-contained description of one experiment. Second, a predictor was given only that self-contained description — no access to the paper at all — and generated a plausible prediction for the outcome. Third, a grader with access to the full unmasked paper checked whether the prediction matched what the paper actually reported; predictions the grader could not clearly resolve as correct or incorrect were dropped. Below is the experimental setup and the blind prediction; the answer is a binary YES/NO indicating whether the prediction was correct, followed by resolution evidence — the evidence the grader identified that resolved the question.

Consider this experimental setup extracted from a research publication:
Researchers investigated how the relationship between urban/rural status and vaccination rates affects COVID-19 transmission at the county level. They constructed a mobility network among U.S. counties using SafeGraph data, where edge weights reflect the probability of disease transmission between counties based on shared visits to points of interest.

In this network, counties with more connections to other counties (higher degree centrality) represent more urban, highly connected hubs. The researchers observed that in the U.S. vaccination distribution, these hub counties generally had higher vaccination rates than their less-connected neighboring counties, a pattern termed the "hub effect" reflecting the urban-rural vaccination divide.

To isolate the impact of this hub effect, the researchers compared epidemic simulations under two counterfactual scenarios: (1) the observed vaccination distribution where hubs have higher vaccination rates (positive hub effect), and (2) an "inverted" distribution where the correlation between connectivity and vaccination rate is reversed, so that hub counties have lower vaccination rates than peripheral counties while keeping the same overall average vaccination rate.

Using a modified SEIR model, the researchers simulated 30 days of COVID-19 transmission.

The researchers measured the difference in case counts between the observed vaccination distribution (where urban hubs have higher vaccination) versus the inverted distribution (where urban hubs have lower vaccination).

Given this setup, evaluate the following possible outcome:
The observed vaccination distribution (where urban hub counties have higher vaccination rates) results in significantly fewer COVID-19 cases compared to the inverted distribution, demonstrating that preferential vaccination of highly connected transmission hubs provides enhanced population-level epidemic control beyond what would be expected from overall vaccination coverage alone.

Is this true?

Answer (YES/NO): YES